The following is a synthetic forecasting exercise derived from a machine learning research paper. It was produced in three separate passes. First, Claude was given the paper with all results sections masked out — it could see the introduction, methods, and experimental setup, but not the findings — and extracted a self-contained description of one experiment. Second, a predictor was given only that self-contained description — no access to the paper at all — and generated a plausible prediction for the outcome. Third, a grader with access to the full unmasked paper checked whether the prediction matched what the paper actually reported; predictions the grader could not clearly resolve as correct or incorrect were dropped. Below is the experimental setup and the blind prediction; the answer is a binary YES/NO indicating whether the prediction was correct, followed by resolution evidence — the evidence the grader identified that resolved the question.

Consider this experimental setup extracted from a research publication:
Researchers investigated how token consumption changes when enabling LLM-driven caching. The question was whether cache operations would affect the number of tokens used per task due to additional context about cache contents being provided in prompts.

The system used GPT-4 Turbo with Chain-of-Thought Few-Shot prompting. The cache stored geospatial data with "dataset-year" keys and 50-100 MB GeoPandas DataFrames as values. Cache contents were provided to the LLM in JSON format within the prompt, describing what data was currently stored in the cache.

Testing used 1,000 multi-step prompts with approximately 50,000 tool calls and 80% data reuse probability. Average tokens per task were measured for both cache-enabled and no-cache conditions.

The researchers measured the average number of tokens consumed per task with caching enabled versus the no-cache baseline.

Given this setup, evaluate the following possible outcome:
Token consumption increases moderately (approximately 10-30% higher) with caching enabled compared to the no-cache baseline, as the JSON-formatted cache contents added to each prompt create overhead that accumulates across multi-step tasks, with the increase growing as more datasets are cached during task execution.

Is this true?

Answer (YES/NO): NO